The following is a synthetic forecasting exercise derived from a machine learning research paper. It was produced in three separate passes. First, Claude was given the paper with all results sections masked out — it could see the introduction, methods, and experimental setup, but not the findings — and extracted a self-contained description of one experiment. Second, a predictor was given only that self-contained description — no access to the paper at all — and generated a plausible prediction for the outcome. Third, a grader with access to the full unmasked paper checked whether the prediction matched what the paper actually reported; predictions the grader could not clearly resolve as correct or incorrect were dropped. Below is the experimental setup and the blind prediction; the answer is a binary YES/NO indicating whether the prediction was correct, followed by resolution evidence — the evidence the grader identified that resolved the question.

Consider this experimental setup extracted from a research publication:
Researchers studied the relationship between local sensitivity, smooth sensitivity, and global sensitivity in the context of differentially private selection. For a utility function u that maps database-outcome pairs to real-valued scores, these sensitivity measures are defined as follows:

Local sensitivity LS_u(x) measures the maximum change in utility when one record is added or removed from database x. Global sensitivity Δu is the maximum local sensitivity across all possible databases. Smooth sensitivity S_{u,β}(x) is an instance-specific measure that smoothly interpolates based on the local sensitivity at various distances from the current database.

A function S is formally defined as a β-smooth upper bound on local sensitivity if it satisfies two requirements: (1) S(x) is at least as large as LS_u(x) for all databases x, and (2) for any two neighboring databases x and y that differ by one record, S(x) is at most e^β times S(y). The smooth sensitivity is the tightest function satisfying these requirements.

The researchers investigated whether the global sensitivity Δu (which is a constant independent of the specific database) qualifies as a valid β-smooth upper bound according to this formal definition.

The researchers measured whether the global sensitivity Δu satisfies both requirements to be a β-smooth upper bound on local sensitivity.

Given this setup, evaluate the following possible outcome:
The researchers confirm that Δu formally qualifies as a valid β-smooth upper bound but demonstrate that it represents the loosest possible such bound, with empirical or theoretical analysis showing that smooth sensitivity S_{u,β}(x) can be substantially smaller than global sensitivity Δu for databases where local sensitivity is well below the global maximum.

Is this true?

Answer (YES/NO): NO